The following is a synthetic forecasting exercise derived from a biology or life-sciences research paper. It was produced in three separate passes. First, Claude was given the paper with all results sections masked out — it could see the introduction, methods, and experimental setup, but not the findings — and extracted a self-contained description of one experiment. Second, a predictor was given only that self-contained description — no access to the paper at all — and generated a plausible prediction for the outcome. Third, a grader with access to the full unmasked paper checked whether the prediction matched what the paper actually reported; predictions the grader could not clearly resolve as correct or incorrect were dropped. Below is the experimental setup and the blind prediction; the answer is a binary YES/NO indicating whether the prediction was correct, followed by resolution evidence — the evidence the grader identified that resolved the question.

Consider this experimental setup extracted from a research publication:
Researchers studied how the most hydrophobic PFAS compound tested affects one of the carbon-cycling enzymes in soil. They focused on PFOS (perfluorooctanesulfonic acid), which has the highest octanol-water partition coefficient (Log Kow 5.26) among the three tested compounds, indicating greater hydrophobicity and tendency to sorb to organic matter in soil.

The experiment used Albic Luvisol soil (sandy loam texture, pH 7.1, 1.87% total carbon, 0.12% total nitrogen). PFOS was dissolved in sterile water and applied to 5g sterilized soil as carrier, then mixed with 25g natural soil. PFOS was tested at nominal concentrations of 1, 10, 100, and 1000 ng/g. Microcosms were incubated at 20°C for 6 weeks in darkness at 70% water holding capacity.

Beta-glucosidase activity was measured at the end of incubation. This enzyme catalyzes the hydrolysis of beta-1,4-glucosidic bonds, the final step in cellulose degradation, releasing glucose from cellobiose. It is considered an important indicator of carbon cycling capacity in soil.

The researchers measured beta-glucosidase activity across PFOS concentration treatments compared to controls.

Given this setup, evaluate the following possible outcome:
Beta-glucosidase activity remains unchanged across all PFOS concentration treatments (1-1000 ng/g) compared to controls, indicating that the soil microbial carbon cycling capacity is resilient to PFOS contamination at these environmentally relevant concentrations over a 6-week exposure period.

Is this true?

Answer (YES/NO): YES